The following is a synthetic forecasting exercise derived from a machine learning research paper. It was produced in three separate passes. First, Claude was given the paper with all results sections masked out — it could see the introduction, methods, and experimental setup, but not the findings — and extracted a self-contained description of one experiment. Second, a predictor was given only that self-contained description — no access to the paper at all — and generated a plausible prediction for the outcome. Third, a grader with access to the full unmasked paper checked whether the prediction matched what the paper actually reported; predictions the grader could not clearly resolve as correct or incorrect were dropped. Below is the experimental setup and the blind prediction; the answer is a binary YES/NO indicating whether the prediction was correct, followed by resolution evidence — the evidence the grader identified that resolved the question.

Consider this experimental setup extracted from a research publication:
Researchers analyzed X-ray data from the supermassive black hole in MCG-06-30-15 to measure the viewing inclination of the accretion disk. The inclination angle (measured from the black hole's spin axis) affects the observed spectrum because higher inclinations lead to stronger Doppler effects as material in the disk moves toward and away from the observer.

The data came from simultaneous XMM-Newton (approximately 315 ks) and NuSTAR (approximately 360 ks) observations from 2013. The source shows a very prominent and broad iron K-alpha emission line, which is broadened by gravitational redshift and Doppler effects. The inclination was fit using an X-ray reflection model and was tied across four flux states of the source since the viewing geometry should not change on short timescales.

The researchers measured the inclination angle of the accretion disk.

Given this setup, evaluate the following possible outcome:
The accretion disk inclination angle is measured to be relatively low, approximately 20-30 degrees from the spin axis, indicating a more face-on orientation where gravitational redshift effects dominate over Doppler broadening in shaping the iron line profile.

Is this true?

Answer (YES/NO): NO